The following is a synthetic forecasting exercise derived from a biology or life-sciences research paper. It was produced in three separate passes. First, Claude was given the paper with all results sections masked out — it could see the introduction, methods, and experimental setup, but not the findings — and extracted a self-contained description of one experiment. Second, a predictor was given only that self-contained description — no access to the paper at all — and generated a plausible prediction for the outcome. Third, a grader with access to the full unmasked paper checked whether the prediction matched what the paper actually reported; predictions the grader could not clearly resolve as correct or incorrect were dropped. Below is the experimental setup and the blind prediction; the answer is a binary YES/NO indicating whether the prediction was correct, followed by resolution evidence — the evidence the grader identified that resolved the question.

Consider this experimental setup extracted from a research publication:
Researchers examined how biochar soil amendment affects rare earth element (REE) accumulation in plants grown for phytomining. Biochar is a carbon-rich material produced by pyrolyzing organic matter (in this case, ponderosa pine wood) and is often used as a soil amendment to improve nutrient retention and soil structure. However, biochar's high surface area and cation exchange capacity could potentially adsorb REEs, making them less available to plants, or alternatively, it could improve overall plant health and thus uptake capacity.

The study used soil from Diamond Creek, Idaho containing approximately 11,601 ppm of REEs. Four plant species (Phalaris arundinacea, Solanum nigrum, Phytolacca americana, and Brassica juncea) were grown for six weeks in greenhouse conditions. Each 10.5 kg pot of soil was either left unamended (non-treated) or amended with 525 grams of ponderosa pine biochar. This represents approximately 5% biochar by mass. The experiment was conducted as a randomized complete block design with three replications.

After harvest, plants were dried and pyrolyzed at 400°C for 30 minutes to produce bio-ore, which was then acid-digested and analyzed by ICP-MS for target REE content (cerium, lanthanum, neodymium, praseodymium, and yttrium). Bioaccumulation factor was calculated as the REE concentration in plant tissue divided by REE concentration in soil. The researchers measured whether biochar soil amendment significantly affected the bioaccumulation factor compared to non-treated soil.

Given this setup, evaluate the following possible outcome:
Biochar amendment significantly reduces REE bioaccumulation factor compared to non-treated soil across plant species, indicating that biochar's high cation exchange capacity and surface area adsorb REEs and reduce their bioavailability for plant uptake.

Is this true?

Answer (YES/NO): NO